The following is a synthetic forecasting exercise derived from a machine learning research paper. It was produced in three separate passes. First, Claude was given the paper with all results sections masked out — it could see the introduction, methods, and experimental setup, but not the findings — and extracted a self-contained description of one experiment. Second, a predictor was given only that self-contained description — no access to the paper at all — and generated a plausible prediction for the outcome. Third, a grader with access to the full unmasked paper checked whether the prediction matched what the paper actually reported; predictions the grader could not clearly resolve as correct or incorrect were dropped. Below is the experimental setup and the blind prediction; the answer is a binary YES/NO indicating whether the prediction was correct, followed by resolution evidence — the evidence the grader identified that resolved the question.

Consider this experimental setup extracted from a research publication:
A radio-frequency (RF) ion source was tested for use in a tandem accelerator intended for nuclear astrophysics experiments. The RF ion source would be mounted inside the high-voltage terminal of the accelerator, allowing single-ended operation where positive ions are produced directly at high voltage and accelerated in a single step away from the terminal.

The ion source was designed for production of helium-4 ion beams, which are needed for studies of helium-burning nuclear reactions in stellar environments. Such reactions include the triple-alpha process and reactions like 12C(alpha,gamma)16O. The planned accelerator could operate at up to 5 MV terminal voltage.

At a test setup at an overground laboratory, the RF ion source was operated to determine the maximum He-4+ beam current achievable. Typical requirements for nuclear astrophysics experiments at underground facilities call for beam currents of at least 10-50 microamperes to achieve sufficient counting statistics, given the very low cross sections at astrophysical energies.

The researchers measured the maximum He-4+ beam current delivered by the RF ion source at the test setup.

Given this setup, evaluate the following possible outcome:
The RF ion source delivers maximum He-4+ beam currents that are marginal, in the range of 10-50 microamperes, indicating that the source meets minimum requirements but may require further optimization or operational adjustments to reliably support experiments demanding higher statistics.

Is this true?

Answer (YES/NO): NO